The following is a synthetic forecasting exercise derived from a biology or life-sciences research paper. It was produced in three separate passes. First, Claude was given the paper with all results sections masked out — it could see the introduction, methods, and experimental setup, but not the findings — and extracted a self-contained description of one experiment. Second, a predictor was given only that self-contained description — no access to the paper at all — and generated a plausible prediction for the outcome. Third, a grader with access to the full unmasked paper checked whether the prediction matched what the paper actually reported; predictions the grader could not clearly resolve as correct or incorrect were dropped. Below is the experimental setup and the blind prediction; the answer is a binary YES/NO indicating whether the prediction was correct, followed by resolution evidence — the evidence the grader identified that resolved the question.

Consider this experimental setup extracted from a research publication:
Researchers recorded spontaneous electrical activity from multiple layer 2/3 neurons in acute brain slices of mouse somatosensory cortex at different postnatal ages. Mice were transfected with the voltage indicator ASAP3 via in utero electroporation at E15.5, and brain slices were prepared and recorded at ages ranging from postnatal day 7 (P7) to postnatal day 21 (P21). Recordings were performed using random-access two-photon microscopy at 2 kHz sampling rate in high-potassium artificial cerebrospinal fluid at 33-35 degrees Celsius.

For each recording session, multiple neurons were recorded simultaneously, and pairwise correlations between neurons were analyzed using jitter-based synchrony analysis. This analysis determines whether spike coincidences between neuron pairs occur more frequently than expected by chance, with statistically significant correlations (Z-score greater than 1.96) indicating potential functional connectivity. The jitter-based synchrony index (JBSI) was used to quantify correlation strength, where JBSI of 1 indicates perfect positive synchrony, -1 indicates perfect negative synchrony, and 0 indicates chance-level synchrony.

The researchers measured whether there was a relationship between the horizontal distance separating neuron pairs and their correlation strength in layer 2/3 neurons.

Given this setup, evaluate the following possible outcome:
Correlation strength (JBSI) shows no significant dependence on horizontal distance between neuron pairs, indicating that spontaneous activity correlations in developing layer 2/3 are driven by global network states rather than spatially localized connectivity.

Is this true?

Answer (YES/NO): NO